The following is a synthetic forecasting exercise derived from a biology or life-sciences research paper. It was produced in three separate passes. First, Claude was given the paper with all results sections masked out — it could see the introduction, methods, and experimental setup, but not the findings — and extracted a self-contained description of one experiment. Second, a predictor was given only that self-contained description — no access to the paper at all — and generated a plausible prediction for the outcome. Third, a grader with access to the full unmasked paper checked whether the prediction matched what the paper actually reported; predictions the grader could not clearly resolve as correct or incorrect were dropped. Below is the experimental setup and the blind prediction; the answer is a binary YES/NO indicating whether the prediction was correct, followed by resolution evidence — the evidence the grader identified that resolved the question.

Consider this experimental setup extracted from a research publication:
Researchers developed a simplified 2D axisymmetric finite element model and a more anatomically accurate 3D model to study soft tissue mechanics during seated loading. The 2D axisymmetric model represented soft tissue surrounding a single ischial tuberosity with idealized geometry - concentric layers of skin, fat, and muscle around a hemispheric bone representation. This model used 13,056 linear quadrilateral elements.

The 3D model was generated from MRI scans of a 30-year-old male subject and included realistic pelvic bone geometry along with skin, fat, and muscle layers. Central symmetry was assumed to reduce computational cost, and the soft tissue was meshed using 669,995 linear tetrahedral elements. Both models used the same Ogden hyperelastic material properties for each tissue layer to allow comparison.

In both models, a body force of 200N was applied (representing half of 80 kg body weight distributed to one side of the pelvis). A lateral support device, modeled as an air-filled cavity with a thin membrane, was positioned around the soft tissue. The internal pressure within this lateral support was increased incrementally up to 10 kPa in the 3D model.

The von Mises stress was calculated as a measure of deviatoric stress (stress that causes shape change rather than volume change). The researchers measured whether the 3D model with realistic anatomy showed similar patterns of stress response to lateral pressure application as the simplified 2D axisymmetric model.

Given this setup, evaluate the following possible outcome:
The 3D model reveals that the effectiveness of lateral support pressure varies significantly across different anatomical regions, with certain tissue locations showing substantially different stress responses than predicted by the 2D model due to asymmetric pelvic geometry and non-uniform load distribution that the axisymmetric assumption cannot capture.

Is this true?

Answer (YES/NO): NO